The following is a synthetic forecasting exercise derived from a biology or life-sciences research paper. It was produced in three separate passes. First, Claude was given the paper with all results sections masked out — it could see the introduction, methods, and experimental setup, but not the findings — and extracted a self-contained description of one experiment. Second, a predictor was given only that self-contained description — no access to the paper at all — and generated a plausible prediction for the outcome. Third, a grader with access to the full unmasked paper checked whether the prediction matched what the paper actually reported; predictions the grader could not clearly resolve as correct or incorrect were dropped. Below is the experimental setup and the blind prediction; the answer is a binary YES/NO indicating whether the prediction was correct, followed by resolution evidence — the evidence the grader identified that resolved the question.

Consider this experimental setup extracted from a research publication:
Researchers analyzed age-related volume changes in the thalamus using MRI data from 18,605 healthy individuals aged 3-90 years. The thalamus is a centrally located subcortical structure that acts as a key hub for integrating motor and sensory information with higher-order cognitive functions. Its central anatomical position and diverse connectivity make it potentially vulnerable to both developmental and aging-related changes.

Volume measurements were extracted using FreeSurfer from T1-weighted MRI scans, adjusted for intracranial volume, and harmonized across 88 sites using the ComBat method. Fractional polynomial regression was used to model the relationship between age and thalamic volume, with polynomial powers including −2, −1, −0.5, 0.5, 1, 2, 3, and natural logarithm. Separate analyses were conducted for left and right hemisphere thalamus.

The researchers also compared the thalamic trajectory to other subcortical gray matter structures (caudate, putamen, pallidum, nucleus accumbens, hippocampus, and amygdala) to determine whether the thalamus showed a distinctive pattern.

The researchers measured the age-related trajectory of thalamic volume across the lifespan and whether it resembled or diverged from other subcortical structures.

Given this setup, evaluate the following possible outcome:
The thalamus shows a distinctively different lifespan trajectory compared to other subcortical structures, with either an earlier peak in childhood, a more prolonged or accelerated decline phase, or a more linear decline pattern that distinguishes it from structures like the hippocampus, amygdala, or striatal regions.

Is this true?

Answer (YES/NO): NO